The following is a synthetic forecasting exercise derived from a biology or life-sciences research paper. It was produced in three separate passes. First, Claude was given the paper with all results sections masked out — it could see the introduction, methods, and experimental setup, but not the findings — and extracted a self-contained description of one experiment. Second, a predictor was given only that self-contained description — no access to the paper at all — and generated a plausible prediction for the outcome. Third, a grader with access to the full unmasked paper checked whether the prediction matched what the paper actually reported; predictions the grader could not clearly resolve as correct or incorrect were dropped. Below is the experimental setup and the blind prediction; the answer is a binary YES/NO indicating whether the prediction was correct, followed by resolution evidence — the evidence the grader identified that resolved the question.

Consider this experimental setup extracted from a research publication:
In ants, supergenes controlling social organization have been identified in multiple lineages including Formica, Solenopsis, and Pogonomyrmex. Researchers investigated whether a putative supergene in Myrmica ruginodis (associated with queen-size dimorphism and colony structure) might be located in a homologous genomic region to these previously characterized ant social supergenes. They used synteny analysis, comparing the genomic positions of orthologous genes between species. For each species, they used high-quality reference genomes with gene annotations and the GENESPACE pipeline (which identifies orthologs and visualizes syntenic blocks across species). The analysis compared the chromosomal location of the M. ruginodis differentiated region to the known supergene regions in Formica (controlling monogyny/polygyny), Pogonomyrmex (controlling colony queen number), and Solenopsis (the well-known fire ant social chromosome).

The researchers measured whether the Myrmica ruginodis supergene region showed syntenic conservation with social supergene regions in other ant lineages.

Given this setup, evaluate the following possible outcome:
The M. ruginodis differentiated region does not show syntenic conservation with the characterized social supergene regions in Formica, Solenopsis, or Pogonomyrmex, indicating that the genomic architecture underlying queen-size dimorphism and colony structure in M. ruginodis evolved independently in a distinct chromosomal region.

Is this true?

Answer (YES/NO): YES